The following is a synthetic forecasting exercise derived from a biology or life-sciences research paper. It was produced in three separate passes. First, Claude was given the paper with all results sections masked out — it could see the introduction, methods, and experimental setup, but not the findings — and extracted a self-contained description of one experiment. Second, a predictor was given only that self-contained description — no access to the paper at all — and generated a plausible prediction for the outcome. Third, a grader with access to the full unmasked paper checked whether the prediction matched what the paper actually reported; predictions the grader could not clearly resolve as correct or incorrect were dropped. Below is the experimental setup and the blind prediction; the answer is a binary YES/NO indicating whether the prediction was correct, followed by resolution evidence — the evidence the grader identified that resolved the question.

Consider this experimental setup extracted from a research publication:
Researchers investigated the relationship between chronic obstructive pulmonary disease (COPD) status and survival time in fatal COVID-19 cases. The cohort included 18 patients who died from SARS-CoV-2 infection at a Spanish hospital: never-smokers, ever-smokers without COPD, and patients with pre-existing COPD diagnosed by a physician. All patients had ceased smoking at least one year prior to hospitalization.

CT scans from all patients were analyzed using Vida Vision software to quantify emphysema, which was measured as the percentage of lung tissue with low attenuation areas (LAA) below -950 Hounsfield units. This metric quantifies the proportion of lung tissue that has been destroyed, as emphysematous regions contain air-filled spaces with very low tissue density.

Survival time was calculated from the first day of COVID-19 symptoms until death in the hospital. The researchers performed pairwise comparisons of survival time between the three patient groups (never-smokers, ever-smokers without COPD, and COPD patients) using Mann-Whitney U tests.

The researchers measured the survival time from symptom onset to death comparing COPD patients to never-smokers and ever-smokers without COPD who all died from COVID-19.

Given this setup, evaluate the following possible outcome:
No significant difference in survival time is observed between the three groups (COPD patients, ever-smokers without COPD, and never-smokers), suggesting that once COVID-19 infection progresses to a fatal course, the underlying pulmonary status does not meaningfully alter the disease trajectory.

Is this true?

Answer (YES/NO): NO